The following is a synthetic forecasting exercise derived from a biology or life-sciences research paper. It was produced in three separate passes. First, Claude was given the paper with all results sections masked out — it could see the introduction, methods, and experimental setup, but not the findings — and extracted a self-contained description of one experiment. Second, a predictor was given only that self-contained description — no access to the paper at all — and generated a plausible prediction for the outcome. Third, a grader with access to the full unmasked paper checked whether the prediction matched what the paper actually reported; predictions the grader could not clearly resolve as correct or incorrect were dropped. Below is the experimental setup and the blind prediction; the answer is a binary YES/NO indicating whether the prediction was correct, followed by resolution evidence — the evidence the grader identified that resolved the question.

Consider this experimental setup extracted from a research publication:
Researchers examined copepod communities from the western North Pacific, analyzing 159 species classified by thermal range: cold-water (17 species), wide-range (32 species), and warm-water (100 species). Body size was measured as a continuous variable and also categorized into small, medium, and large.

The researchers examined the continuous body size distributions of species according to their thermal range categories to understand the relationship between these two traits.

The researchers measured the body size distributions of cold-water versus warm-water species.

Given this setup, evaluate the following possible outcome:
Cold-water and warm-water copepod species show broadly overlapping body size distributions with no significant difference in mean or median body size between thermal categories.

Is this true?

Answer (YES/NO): NO